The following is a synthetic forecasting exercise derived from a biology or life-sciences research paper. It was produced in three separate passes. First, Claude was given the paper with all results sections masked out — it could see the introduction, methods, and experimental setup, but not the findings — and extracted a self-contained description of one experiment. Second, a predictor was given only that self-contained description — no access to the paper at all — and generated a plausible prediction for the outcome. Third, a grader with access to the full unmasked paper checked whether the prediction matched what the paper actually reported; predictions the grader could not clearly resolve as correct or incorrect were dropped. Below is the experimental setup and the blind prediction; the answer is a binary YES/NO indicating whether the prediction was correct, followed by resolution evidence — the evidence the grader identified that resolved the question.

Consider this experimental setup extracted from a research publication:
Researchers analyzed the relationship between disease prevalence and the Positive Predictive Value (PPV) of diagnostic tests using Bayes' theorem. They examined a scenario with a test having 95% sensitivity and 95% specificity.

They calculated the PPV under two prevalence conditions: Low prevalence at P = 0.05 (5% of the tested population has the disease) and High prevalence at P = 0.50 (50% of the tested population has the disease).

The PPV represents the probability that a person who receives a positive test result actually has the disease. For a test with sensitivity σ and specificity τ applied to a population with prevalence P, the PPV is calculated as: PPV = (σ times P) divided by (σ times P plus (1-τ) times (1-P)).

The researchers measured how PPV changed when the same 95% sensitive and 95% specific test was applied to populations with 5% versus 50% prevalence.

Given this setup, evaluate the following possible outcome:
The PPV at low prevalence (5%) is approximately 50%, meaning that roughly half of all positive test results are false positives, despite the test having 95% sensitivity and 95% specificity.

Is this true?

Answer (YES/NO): YES